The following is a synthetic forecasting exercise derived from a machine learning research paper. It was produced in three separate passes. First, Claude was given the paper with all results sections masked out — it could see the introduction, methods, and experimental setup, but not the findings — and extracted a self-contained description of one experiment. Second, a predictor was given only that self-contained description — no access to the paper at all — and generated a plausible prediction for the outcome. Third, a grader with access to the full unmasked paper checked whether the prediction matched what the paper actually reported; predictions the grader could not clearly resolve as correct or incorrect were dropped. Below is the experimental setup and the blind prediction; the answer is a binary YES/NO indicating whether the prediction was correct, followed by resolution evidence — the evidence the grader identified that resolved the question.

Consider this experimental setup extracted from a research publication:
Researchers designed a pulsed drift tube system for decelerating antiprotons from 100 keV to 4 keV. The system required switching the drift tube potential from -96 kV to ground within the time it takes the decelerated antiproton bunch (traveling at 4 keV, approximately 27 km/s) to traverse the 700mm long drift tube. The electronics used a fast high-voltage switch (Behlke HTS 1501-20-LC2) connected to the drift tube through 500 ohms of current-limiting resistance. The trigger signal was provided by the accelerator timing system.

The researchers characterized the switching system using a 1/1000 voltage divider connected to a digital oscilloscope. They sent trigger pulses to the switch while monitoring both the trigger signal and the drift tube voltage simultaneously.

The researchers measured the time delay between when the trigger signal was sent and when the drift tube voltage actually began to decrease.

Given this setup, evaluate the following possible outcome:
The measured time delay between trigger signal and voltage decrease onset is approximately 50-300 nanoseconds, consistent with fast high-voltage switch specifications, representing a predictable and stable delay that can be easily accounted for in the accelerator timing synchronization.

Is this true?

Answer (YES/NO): YES